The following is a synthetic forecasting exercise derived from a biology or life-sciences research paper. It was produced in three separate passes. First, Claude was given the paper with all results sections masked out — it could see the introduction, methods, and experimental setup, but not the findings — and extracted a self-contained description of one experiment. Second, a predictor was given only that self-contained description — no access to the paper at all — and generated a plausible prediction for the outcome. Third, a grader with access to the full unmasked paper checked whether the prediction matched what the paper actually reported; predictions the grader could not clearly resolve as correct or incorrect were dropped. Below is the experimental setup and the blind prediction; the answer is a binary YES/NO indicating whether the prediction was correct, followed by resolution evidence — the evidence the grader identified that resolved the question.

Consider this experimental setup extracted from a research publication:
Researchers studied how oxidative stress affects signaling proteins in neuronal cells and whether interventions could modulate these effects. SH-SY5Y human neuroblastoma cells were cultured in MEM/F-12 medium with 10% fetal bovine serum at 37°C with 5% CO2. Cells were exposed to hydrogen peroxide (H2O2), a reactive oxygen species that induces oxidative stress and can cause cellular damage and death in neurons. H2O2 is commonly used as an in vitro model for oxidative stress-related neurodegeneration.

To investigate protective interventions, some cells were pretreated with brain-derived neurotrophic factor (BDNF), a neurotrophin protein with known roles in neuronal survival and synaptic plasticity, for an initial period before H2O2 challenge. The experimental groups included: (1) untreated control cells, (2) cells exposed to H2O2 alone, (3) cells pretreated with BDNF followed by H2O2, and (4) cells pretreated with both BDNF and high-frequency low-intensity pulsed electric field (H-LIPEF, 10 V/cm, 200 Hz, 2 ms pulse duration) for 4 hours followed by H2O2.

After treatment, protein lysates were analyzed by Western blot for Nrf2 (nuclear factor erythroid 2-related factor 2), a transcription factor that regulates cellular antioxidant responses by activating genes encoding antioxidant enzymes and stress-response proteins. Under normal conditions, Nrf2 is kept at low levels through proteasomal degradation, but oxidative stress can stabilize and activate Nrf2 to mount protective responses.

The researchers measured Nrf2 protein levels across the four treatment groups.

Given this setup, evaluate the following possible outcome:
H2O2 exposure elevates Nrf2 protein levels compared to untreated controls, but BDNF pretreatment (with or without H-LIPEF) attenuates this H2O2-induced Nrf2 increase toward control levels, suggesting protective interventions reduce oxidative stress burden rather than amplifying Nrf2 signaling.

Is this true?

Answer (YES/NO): NO